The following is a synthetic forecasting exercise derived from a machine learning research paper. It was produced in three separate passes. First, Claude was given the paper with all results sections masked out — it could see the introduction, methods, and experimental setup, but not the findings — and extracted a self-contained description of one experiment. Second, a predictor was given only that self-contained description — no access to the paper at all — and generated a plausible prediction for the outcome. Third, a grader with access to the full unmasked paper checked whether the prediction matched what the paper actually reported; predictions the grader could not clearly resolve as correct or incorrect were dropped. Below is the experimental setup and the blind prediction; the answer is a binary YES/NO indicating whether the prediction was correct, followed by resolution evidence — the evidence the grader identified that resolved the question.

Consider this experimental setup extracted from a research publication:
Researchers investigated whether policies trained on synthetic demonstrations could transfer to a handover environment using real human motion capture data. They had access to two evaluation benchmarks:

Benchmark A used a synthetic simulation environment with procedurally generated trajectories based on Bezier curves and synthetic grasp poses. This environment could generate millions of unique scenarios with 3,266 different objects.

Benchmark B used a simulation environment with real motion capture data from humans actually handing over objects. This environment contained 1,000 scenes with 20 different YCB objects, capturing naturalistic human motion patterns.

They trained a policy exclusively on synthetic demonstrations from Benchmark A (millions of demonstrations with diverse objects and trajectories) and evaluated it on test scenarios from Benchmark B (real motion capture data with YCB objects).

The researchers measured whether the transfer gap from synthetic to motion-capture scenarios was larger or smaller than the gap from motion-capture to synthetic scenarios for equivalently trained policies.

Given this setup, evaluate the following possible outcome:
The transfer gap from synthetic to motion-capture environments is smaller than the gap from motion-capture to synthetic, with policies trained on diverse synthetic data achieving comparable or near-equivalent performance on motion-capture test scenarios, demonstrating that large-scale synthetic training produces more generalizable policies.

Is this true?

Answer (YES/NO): YES